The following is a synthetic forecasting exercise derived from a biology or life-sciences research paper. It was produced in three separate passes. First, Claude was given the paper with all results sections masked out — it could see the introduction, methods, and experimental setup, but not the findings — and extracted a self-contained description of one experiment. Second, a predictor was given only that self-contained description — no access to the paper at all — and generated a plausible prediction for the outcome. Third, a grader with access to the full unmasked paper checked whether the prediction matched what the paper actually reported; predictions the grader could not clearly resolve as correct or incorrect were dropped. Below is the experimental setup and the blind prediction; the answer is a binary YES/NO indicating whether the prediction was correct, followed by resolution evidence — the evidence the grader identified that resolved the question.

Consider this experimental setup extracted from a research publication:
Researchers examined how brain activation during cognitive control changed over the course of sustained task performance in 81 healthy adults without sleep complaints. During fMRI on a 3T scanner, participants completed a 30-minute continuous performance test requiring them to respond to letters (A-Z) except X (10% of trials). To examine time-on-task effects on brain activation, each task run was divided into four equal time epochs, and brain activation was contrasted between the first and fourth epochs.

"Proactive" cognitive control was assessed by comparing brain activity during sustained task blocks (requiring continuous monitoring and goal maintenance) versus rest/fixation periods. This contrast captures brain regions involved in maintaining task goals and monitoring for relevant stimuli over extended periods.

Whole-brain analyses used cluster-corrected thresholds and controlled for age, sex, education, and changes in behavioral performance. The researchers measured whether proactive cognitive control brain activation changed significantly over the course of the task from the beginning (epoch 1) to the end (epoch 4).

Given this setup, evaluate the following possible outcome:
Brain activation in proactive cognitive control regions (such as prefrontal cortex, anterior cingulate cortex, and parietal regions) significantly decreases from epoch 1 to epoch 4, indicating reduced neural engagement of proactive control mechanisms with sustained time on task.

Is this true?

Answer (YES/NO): YES